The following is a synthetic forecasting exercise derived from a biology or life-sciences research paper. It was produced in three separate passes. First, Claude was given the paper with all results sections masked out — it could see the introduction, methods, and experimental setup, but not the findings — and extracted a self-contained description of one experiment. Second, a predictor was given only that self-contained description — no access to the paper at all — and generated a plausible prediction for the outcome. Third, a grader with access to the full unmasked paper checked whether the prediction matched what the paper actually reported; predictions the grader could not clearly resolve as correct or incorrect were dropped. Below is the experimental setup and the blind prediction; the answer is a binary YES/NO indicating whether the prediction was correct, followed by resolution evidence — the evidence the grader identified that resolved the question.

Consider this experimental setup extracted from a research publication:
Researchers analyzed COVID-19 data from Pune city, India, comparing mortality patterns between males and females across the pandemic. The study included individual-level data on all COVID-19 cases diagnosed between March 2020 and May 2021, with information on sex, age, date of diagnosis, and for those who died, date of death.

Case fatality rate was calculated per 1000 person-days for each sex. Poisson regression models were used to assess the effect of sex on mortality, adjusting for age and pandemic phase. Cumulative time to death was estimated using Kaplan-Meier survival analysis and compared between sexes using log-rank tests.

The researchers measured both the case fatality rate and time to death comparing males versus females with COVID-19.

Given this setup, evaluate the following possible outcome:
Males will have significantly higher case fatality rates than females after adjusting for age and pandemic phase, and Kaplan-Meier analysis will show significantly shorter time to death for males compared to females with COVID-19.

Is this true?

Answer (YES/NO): NO